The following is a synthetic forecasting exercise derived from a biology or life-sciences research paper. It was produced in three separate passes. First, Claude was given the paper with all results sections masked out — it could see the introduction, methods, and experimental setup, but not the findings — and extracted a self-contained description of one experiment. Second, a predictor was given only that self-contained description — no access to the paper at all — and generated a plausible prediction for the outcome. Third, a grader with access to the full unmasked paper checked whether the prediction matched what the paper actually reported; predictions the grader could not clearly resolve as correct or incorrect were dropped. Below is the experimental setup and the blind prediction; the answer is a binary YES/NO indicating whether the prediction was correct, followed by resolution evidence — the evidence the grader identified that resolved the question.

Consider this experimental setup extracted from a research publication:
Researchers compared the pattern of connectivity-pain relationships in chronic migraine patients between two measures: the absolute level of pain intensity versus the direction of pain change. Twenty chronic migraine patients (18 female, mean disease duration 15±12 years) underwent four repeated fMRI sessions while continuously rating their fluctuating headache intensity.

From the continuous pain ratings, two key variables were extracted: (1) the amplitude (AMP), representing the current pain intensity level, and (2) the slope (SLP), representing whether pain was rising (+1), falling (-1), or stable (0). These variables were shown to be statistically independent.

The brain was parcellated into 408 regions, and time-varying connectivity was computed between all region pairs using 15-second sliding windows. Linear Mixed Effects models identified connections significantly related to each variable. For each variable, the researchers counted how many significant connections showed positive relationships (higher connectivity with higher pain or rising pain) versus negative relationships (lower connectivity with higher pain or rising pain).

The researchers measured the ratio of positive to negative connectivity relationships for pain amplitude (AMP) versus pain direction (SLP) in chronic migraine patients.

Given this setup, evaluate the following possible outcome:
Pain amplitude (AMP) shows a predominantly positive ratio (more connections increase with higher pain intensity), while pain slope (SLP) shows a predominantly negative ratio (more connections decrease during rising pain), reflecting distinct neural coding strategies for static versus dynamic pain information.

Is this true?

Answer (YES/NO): NO